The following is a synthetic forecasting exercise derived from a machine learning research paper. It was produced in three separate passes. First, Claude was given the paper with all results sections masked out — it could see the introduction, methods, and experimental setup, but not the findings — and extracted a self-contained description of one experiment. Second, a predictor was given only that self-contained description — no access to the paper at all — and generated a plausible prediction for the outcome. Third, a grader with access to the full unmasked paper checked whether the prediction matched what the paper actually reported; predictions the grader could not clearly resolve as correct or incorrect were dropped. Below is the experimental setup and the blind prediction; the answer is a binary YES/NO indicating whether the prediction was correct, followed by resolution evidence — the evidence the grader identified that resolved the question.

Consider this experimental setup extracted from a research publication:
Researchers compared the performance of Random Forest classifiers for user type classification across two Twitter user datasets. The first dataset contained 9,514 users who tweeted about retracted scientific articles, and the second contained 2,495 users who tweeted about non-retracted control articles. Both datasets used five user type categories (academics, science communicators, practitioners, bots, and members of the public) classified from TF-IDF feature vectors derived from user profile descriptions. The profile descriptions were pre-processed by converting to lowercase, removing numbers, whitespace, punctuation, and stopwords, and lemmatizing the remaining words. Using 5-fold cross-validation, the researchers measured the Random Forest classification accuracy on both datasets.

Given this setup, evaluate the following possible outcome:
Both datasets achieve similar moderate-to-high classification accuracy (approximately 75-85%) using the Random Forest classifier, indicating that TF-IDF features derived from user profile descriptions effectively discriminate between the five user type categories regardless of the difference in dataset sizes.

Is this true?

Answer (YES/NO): YES